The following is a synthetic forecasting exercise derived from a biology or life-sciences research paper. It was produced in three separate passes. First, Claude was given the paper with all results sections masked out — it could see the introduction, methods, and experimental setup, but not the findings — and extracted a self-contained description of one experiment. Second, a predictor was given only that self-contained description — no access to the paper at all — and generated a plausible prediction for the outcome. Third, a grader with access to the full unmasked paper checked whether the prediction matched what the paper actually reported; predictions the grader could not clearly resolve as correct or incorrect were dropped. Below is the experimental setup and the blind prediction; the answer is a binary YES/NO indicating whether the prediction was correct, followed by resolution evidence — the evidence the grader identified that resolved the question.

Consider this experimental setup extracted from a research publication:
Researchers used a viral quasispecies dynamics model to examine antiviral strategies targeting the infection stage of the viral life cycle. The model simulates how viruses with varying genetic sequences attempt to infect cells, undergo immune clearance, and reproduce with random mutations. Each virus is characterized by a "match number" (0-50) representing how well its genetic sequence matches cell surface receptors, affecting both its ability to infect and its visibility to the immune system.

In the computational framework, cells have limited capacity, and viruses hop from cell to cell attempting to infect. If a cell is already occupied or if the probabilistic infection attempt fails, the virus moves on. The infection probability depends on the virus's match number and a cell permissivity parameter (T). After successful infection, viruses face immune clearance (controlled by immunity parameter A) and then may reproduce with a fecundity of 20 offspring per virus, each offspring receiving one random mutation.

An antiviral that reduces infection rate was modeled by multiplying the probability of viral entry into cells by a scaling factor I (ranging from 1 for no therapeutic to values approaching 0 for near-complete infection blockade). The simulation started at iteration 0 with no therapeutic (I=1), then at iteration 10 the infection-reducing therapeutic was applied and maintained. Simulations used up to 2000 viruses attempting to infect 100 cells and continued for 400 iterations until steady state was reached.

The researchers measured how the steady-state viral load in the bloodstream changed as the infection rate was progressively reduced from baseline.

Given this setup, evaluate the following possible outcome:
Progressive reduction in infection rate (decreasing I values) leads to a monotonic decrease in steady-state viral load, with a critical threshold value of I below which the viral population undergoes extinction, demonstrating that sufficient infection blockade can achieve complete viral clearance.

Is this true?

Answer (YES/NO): NO